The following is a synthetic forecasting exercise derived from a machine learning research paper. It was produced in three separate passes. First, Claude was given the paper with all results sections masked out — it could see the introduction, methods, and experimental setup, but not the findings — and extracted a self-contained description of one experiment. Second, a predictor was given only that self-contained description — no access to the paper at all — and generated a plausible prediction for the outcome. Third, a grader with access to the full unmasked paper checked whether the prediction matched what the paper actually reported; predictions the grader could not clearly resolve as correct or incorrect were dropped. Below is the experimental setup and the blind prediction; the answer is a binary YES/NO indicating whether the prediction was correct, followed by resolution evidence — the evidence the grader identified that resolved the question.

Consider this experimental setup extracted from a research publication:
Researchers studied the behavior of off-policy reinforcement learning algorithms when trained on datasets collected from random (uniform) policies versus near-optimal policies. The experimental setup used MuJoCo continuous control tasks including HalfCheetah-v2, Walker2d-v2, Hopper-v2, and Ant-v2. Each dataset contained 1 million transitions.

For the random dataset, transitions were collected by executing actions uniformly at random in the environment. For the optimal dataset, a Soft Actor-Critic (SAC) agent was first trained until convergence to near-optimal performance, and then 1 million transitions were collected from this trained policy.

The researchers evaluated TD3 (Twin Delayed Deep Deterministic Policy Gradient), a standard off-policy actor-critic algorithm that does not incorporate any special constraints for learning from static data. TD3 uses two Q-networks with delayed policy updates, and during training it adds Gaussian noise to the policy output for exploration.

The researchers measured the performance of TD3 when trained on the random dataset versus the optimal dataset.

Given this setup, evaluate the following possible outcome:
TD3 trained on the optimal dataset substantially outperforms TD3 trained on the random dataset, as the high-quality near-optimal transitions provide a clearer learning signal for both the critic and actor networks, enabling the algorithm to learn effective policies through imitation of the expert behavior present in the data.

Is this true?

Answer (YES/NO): NO